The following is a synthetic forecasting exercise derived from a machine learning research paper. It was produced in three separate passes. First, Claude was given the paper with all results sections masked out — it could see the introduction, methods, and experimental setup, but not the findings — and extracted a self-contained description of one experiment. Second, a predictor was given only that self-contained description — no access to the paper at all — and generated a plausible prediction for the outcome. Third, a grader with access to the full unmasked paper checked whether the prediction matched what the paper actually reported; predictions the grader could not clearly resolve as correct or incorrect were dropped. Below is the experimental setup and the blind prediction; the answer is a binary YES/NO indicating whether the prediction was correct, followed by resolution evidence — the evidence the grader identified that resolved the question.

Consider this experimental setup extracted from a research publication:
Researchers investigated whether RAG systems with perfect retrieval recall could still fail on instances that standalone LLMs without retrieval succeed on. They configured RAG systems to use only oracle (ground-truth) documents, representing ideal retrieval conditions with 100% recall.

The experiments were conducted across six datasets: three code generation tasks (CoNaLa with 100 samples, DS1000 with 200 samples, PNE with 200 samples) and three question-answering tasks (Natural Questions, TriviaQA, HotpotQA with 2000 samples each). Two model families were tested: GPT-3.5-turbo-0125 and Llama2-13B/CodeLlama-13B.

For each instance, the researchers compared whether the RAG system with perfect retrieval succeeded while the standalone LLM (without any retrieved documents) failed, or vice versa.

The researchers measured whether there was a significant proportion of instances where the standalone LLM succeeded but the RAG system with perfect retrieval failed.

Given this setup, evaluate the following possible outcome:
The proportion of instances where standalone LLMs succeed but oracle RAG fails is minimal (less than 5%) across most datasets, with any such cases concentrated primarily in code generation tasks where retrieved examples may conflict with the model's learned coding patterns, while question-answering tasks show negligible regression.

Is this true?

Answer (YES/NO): NO